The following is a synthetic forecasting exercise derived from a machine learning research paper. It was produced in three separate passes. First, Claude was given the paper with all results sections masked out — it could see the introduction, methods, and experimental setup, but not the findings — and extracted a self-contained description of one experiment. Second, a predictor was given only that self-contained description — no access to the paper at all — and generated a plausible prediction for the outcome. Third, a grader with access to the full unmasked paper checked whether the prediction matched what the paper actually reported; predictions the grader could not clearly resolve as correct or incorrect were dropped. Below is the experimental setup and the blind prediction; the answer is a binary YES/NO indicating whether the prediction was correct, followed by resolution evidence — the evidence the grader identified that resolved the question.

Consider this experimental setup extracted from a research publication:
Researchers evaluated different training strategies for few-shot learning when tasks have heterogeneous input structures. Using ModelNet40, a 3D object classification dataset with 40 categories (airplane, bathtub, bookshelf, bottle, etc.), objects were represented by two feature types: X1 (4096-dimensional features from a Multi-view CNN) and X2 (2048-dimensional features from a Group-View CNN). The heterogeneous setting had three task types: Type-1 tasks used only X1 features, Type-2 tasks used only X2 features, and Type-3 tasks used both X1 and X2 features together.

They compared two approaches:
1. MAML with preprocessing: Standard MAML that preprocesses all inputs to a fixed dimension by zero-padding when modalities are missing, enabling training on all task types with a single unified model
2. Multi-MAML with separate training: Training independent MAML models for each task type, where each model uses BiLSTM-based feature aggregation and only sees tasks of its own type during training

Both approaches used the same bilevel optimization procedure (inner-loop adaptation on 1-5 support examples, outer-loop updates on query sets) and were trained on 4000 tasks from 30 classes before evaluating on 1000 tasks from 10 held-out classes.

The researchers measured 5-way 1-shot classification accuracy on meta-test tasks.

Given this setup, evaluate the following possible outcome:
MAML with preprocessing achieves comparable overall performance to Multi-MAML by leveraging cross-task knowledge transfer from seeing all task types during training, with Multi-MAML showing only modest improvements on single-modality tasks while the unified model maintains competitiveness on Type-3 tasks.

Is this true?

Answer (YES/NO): NO